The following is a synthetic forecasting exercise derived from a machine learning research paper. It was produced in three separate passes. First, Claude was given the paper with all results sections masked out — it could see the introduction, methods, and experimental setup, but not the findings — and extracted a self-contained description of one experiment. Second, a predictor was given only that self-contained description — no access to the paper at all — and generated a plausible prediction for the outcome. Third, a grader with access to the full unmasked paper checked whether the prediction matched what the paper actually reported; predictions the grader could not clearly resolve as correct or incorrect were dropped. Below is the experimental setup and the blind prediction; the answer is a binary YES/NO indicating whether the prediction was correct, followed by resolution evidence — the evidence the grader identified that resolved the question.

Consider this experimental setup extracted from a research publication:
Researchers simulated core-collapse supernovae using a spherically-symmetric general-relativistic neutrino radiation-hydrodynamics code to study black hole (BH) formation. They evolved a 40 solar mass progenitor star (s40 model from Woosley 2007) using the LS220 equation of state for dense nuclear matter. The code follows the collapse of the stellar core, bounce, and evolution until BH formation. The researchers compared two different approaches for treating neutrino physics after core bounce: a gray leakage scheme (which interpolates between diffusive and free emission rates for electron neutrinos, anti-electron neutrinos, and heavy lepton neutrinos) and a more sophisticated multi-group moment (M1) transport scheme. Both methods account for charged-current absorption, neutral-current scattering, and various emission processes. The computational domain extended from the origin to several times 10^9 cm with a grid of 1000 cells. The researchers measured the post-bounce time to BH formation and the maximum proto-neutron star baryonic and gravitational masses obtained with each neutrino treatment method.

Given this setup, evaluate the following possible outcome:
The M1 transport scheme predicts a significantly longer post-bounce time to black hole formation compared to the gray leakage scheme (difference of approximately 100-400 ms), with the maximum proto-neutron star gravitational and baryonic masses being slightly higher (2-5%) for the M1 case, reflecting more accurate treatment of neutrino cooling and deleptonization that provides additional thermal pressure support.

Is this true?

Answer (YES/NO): NO